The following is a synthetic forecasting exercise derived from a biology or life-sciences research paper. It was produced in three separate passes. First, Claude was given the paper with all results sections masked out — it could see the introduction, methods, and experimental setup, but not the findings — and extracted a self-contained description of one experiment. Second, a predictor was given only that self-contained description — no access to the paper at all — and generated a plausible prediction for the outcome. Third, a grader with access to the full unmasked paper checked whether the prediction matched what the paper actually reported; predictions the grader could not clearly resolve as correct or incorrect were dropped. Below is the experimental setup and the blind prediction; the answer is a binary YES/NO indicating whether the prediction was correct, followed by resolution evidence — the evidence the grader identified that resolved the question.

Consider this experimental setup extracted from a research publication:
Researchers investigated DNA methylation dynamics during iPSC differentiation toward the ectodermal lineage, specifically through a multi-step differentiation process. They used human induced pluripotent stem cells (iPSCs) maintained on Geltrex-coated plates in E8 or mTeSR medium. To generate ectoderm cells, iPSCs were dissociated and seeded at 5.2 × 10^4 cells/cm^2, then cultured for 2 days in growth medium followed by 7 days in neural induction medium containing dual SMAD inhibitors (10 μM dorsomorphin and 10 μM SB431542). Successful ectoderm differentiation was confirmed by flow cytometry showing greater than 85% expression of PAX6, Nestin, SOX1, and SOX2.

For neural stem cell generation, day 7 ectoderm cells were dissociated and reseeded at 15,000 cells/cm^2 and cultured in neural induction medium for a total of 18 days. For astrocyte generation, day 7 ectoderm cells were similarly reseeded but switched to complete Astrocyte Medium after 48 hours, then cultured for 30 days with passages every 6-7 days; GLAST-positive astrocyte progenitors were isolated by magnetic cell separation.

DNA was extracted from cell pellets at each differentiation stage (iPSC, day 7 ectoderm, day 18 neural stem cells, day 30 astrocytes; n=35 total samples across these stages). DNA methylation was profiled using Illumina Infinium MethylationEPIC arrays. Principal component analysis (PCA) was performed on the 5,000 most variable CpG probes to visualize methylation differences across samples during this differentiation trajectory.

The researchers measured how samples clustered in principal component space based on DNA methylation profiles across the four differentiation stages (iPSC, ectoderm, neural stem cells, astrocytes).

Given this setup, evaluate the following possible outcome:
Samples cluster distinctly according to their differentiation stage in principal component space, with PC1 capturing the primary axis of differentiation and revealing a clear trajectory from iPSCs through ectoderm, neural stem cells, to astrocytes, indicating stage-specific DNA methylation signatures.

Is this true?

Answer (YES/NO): YES